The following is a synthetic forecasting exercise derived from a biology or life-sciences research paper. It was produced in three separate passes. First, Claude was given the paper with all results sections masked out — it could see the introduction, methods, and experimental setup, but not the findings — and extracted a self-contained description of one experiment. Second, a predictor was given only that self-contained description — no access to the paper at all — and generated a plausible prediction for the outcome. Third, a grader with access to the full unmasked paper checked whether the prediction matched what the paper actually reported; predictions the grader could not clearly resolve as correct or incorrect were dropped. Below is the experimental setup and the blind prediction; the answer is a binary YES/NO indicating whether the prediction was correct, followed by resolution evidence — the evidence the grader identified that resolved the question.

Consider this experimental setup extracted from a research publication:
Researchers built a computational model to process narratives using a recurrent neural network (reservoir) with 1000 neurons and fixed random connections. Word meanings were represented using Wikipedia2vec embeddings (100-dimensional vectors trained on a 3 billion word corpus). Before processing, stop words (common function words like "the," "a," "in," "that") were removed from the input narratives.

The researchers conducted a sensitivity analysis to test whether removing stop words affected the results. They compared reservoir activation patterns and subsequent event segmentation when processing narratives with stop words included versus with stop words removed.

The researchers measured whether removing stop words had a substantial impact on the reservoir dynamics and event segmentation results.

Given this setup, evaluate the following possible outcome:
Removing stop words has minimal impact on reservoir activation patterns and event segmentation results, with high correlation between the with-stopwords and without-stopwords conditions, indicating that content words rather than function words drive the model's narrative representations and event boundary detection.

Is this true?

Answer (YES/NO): YES